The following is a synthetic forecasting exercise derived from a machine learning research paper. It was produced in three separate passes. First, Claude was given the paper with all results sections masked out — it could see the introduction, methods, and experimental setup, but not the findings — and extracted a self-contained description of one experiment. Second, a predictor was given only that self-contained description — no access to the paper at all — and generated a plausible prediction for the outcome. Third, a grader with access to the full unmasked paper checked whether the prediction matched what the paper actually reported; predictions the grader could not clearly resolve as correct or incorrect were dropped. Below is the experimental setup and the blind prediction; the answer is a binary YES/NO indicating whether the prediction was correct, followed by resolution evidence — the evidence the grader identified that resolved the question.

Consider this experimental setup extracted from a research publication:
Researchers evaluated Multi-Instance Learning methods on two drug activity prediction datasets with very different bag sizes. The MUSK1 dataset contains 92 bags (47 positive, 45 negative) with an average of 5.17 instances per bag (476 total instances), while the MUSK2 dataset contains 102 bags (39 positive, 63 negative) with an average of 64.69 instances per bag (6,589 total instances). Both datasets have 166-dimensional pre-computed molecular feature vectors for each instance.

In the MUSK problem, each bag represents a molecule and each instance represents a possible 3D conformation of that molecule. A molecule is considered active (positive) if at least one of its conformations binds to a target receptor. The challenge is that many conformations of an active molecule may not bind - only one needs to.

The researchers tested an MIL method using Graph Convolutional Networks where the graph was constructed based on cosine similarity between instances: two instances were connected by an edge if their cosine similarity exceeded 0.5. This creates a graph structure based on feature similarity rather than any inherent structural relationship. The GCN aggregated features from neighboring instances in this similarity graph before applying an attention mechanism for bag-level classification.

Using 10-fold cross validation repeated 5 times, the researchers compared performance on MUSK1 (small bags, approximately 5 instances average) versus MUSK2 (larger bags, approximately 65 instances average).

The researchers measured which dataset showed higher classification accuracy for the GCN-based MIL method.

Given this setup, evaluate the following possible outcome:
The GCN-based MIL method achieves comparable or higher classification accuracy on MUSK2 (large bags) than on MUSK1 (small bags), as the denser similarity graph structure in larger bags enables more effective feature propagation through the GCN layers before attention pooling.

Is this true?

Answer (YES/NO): NO